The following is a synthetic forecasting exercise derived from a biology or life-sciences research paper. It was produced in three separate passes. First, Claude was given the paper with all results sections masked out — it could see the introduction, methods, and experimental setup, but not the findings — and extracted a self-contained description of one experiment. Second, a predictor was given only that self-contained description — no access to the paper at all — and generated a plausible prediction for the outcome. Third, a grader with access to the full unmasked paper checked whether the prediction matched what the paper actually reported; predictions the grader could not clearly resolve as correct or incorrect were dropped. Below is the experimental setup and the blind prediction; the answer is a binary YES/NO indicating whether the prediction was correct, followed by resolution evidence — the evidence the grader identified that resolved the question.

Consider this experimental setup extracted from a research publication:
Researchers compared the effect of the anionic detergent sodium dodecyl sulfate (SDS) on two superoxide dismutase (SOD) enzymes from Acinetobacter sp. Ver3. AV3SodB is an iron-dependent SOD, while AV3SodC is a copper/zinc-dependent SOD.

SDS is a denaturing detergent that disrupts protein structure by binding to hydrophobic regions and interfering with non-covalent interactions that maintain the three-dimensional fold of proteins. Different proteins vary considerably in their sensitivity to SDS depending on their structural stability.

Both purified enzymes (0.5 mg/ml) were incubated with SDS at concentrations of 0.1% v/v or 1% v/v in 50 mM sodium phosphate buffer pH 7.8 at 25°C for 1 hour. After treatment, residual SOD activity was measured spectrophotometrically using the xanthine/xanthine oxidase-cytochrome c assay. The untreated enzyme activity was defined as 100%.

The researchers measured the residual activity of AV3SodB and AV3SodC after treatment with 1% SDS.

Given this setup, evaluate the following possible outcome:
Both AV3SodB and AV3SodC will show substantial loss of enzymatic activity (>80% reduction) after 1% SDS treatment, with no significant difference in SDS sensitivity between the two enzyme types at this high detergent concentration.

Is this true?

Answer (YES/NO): NO